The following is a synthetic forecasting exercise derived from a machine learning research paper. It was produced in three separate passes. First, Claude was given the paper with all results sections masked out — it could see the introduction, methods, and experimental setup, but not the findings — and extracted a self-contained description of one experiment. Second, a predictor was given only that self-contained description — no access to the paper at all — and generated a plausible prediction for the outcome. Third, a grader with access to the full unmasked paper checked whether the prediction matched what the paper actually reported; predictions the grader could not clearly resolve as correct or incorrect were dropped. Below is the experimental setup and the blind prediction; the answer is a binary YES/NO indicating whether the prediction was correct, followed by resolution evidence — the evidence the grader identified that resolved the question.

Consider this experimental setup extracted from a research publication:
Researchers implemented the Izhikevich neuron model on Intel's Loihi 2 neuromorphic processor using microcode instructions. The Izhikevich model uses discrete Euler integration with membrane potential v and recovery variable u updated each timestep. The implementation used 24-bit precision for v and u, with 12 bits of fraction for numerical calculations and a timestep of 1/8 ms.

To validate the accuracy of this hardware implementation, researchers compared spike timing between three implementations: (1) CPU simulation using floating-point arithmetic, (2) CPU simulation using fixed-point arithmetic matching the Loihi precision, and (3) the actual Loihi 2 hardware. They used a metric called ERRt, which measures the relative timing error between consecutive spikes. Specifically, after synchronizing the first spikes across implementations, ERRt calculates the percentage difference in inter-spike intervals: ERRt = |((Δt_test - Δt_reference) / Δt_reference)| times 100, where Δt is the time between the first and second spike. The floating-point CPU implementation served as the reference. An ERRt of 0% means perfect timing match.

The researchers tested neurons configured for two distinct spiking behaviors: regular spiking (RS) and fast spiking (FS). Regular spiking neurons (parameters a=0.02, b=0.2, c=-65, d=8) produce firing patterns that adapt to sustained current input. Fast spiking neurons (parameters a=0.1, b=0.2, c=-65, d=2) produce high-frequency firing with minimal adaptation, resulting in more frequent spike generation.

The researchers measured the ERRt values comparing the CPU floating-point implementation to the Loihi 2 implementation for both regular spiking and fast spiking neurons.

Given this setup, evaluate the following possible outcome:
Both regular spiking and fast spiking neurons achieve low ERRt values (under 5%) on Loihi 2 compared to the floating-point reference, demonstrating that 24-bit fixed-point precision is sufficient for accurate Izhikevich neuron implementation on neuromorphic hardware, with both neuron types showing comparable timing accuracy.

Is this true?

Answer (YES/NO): NO